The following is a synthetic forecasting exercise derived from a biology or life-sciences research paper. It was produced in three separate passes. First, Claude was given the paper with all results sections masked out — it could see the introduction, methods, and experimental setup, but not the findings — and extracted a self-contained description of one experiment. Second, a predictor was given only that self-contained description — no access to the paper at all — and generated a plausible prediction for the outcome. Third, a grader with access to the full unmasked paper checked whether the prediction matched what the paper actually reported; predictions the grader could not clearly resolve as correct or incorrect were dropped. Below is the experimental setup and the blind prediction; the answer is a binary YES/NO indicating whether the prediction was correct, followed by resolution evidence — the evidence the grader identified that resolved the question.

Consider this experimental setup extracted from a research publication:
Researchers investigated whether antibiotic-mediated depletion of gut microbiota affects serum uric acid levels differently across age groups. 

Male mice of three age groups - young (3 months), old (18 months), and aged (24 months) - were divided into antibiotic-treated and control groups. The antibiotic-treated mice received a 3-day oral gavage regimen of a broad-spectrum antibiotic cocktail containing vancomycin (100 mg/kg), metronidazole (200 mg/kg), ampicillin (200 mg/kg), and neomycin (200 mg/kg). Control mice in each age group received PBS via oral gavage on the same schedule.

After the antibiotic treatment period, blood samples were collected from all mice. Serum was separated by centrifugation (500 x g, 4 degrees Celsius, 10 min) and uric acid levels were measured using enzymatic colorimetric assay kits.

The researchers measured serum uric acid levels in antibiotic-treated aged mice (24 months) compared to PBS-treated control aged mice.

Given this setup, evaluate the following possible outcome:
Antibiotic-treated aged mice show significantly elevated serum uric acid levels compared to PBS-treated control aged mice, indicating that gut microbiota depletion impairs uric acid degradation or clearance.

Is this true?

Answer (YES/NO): NO